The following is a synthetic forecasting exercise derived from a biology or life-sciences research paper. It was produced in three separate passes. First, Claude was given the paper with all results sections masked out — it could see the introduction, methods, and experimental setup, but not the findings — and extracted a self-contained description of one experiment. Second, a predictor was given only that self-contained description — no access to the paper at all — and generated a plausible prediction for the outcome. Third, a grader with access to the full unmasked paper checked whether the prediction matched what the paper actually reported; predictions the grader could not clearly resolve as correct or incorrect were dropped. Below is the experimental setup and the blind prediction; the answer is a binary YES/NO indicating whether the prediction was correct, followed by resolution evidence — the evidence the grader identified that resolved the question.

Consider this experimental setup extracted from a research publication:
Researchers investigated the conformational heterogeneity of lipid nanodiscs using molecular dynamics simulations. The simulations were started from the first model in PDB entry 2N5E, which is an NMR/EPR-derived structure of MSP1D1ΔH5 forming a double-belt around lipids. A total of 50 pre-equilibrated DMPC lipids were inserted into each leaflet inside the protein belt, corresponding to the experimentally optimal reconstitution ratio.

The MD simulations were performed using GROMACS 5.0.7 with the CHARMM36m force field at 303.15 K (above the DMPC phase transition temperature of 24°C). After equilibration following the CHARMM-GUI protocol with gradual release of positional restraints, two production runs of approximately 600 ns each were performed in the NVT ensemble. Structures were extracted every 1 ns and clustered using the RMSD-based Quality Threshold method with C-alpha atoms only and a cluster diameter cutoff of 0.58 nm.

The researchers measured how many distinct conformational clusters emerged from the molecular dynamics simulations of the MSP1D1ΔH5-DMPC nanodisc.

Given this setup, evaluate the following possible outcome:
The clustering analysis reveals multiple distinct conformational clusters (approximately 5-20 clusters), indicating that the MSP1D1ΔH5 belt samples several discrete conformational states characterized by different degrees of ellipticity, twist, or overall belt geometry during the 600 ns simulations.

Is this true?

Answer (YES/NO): YES